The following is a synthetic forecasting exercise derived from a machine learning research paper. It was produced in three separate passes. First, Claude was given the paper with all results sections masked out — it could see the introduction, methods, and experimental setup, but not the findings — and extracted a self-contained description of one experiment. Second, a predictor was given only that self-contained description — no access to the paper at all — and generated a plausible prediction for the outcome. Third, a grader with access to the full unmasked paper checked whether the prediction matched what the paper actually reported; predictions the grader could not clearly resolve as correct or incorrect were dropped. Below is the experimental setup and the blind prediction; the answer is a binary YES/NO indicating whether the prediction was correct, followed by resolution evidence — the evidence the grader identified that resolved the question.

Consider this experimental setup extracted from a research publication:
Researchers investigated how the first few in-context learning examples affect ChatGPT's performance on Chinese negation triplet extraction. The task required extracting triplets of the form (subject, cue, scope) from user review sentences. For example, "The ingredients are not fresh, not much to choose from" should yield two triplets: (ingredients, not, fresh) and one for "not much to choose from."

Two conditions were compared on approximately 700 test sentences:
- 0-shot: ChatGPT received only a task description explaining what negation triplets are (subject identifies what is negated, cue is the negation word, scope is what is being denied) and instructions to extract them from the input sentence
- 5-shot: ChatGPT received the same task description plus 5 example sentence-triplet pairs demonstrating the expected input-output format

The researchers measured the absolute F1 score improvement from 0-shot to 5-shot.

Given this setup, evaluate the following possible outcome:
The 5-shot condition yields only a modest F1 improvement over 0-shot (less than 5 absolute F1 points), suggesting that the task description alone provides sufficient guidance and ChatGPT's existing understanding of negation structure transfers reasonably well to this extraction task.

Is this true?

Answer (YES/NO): NO